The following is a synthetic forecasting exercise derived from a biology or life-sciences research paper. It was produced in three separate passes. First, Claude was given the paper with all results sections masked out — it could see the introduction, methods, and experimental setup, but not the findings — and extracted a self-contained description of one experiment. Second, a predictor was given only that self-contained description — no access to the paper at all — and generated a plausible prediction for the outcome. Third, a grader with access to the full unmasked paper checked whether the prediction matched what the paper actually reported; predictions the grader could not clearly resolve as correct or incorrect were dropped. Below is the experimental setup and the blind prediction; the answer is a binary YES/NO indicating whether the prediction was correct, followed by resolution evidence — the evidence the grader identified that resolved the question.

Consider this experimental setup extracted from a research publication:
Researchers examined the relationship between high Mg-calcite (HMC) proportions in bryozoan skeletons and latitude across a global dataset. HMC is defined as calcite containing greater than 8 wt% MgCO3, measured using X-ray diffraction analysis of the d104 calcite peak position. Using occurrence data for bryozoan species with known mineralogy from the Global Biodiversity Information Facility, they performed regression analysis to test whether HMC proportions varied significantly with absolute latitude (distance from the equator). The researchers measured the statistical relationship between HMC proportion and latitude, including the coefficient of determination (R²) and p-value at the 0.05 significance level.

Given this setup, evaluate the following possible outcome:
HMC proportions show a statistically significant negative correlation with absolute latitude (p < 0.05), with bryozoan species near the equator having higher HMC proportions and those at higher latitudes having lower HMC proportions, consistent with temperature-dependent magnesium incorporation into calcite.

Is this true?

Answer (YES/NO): YES